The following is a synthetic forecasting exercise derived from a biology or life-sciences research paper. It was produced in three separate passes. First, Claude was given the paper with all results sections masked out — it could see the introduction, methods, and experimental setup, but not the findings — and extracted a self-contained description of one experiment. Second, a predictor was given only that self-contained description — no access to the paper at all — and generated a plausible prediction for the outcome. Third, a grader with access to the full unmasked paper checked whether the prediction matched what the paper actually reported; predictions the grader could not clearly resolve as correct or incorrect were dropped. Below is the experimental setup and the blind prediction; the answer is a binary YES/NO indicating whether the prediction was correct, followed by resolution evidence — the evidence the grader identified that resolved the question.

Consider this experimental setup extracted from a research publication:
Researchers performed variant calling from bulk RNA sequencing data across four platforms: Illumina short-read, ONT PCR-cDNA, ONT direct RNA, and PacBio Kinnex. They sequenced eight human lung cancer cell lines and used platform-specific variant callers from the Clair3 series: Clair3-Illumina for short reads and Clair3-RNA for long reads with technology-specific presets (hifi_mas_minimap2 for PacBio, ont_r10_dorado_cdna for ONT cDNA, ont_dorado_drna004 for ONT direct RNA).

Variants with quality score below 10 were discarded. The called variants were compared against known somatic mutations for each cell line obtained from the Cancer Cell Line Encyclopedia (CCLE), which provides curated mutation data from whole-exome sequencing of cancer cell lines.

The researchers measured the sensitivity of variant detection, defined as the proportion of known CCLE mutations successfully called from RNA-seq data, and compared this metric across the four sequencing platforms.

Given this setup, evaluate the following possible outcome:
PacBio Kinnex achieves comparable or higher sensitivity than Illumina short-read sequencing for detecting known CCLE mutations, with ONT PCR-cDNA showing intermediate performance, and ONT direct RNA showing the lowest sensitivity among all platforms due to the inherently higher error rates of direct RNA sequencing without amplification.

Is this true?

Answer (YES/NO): NO